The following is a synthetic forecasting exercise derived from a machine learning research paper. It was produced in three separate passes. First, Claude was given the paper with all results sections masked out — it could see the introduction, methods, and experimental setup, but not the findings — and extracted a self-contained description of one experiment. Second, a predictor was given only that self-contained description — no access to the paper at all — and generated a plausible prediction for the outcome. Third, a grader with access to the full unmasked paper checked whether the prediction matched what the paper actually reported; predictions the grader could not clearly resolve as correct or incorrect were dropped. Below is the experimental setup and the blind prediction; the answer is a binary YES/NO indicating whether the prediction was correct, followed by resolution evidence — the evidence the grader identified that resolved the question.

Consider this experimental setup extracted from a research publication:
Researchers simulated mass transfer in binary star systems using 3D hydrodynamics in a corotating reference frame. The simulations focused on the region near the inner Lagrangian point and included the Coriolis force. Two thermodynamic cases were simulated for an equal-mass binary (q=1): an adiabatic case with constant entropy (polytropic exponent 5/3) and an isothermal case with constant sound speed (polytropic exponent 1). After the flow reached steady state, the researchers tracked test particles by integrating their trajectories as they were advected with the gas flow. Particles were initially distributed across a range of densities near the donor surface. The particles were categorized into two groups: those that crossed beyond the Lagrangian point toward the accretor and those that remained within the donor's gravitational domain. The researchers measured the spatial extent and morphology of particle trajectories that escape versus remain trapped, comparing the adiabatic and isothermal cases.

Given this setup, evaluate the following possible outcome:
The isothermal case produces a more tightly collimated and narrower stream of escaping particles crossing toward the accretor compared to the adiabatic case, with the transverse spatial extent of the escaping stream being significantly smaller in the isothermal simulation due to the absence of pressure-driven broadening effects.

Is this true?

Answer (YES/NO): NO